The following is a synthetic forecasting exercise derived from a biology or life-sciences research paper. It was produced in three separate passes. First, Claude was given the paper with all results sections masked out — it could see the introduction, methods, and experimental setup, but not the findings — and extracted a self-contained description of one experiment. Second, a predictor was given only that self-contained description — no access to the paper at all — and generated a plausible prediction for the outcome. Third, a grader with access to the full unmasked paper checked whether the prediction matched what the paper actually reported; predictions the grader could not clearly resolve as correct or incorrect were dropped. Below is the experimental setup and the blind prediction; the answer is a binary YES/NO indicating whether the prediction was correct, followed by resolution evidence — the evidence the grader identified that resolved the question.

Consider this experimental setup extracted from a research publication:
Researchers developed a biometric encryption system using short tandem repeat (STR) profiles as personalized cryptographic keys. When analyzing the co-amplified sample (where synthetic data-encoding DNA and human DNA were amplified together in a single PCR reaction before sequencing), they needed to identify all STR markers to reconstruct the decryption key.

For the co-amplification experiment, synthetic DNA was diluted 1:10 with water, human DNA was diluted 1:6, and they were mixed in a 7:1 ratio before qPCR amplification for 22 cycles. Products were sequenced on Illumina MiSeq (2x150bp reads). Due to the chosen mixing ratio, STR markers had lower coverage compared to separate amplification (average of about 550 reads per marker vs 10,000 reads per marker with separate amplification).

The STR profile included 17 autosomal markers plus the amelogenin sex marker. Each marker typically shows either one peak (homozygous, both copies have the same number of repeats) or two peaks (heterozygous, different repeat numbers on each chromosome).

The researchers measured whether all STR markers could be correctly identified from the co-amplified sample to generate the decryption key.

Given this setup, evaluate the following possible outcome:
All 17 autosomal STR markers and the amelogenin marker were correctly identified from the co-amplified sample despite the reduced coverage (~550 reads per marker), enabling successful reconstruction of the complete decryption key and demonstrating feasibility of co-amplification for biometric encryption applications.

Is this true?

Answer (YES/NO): NO